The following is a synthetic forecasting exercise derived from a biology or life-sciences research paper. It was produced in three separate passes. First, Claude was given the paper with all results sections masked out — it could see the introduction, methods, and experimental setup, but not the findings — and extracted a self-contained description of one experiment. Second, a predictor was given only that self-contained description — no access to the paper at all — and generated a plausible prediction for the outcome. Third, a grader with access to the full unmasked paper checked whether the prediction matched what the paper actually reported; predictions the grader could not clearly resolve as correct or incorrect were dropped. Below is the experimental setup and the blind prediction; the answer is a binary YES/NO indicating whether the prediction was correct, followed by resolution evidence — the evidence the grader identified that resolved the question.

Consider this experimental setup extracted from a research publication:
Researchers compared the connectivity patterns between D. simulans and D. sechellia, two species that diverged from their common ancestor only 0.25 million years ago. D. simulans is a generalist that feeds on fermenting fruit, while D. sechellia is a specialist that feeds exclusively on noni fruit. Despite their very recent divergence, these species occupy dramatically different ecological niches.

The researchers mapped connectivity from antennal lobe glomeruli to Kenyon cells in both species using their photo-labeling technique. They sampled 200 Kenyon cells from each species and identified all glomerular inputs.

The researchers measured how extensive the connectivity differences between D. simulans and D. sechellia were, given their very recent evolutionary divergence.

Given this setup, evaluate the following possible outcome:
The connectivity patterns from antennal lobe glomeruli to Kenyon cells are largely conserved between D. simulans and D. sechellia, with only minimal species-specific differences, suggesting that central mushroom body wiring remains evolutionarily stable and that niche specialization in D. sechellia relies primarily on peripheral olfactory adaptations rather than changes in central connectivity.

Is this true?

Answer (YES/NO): NO